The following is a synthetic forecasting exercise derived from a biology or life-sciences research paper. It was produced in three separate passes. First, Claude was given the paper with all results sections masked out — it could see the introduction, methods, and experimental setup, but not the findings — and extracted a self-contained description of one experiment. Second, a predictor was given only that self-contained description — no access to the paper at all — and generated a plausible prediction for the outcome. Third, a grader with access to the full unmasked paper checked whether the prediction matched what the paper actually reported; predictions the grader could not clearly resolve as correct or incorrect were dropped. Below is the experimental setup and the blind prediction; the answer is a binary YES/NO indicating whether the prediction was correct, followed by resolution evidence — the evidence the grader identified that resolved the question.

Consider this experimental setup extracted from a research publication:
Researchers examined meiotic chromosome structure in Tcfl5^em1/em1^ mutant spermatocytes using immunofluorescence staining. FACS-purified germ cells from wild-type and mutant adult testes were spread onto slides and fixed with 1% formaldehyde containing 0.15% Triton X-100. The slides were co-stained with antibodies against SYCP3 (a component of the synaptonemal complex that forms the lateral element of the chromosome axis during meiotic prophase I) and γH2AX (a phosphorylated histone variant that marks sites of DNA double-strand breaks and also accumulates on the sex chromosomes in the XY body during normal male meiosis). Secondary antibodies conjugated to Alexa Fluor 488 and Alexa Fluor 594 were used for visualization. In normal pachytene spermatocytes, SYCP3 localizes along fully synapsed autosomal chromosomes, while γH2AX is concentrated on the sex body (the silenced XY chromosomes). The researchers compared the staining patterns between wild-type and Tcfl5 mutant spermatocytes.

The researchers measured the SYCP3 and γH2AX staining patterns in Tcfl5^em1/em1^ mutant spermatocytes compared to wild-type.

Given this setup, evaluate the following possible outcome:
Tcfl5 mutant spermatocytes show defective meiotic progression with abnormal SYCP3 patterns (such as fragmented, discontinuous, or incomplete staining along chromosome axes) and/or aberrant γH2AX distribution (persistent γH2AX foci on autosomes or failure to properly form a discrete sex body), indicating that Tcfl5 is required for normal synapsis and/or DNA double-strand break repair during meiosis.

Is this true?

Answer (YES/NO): NO